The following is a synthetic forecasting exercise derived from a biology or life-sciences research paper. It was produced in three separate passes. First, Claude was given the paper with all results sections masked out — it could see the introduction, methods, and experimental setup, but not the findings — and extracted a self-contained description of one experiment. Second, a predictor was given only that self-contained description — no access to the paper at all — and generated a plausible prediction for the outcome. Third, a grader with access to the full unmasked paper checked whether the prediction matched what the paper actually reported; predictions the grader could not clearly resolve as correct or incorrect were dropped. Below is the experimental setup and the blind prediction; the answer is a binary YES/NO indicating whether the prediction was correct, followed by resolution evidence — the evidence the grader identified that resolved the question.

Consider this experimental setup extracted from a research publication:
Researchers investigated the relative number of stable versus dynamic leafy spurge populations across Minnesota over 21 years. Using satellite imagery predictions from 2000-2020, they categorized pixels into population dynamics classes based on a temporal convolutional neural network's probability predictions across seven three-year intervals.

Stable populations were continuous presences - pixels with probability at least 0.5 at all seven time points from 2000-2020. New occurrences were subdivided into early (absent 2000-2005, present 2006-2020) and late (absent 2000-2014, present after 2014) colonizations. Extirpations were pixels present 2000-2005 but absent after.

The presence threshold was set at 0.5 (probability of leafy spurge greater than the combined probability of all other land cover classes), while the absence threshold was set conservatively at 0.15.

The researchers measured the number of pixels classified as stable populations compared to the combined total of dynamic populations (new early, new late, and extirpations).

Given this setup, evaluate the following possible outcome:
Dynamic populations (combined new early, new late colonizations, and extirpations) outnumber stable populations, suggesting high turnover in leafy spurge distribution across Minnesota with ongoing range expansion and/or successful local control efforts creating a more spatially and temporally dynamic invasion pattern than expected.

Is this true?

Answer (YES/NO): YES